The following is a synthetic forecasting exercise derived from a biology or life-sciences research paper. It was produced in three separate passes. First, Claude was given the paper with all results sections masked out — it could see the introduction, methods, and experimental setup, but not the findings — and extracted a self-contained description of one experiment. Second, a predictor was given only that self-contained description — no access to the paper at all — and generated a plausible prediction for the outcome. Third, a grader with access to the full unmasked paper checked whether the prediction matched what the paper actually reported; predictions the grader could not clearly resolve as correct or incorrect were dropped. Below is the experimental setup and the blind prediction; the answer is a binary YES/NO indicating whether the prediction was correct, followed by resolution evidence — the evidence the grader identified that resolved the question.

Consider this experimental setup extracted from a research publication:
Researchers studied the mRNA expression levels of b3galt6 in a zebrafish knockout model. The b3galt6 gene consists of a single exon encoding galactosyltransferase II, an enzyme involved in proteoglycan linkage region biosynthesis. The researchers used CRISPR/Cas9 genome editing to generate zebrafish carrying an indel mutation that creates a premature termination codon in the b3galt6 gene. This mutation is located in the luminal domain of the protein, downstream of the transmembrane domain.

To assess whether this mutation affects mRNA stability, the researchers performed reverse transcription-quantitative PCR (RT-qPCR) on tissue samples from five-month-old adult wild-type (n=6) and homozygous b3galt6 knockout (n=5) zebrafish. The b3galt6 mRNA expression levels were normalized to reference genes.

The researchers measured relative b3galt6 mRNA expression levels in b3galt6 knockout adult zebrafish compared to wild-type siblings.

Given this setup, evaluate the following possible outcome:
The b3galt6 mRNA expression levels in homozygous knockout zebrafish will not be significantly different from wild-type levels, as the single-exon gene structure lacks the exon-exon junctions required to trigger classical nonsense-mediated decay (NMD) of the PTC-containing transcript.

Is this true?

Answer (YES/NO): NO